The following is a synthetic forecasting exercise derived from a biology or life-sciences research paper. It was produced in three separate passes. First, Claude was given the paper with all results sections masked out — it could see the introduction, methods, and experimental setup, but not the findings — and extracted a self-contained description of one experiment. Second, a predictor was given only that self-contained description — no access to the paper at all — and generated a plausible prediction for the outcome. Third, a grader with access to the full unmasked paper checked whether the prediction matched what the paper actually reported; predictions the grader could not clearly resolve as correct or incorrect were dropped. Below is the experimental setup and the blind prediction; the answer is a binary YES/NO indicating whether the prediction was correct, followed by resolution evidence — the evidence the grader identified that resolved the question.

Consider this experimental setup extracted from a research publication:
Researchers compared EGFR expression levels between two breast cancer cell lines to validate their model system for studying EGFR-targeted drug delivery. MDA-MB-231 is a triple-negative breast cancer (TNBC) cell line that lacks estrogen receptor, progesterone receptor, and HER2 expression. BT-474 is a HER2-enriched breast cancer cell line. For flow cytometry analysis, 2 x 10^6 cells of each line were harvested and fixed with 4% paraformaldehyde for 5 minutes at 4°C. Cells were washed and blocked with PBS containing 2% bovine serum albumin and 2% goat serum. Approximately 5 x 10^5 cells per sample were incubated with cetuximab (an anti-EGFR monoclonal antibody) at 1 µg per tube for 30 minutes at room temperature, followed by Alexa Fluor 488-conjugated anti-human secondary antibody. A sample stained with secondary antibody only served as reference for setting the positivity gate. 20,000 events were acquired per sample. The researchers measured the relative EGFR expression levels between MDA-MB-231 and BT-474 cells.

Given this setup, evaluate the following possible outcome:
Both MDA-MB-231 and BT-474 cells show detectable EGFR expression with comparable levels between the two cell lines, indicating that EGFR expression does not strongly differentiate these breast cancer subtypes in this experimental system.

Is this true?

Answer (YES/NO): NO